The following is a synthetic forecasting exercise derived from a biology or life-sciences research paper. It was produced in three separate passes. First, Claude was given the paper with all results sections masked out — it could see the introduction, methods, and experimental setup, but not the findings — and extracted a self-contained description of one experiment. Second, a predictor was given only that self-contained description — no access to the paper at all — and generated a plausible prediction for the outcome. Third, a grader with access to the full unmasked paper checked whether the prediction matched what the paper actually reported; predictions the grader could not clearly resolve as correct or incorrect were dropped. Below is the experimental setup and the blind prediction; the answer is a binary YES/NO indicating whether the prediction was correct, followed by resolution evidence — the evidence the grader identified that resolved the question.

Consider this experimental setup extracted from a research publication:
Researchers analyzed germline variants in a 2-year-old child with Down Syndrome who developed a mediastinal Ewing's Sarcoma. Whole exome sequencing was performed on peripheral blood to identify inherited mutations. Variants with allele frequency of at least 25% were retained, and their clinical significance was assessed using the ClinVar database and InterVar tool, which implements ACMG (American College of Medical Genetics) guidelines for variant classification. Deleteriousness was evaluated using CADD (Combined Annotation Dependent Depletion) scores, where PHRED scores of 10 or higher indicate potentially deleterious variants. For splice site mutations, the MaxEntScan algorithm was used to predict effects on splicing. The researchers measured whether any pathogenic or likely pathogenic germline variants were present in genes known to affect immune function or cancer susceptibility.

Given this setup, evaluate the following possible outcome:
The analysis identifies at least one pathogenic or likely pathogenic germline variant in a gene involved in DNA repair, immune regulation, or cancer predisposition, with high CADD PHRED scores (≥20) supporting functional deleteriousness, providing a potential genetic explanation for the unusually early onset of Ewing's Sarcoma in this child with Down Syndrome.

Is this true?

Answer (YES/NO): NO